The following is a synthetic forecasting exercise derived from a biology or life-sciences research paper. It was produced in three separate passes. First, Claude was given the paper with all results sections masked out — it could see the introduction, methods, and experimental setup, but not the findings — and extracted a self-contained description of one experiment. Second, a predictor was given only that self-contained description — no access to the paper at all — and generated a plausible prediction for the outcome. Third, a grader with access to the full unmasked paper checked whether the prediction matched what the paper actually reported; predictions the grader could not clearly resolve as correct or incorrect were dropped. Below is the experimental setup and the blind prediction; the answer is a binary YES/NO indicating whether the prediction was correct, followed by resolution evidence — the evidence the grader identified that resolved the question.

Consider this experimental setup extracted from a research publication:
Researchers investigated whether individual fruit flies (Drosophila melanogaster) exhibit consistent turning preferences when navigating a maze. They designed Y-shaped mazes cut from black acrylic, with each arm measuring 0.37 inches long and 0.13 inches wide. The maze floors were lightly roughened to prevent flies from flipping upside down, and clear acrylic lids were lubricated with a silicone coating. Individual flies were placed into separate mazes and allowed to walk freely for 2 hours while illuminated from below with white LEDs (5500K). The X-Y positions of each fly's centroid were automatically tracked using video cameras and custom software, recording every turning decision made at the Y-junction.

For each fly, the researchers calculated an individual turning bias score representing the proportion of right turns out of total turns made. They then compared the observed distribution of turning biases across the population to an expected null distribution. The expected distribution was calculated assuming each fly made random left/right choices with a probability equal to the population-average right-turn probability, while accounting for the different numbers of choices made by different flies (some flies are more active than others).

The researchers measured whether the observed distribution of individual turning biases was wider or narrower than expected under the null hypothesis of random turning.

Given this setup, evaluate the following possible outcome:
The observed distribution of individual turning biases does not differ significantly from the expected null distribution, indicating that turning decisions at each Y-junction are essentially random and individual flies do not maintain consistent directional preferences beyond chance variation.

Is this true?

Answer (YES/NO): NO